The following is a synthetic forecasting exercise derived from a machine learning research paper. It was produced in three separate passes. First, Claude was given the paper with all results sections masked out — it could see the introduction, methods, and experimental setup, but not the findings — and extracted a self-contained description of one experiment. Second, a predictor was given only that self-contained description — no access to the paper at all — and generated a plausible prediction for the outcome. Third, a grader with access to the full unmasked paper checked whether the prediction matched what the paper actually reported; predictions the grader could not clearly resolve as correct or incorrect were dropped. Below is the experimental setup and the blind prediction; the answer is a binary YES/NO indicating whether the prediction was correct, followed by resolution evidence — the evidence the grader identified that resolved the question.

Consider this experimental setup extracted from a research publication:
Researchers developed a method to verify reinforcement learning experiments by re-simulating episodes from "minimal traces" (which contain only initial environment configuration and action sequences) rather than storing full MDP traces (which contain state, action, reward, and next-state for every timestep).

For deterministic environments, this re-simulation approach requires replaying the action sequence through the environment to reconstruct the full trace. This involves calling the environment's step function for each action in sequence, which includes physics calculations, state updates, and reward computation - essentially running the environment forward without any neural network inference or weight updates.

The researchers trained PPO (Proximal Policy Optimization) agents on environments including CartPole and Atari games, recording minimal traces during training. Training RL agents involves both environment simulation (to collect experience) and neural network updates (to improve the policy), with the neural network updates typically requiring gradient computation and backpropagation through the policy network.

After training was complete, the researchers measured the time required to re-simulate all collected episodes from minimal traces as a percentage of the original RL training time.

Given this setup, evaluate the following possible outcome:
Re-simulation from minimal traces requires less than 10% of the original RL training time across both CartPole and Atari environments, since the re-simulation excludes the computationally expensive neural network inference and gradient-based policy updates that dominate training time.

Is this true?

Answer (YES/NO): NO